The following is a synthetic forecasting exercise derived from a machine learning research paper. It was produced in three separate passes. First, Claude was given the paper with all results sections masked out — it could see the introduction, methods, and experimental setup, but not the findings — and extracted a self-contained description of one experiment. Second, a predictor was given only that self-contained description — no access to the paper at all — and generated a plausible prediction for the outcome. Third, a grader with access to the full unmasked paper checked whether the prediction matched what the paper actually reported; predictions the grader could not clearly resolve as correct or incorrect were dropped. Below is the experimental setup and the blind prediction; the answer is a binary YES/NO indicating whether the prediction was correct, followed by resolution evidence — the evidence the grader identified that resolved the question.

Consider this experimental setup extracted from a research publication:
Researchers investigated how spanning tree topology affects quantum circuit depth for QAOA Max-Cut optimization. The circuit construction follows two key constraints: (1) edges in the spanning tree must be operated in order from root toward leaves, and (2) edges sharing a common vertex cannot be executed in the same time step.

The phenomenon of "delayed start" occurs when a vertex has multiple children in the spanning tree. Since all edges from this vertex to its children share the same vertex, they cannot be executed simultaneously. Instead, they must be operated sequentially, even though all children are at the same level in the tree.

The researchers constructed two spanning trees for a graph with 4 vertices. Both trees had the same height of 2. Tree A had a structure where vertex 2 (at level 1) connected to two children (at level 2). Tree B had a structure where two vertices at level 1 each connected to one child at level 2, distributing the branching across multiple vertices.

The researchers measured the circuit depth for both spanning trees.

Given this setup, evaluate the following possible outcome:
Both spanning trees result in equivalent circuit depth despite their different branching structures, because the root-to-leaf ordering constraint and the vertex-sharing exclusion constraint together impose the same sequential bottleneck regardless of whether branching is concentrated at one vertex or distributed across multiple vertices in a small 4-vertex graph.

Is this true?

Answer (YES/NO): NO